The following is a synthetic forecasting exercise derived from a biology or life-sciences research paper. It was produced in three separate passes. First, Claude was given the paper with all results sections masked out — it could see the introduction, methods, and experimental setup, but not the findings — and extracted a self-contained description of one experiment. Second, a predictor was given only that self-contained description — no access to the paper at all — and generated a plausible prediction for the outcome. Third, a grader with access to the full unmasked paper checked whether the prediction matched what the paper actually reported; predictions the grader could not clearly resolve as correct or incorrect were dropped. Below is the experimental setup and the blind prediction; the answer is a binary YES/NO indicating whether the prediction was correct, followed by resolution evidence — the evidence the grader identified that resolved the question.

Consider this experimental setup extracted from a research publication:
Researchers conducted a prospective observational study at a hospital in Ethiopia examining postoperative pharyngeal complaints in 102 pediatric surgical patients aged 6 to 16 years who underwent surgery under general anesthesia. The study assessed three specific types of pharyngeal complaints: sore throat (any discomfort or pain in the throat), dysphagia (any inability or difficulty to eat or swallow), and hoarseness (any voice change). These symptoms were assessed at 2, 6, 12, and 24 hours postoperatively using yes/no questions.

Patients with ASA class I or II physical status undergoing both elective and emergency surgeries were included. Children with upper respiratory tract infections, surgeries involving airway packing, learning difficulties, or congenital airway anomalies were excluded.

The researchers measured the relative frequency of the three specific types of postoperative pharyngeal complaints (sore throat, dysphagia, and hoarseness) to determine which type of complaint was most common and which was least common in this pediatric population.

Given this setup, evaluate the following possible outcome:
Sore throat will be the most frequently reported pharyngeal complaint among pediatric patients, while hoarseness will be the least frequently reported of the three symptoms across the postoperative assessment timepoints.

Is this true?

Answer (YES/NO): YES